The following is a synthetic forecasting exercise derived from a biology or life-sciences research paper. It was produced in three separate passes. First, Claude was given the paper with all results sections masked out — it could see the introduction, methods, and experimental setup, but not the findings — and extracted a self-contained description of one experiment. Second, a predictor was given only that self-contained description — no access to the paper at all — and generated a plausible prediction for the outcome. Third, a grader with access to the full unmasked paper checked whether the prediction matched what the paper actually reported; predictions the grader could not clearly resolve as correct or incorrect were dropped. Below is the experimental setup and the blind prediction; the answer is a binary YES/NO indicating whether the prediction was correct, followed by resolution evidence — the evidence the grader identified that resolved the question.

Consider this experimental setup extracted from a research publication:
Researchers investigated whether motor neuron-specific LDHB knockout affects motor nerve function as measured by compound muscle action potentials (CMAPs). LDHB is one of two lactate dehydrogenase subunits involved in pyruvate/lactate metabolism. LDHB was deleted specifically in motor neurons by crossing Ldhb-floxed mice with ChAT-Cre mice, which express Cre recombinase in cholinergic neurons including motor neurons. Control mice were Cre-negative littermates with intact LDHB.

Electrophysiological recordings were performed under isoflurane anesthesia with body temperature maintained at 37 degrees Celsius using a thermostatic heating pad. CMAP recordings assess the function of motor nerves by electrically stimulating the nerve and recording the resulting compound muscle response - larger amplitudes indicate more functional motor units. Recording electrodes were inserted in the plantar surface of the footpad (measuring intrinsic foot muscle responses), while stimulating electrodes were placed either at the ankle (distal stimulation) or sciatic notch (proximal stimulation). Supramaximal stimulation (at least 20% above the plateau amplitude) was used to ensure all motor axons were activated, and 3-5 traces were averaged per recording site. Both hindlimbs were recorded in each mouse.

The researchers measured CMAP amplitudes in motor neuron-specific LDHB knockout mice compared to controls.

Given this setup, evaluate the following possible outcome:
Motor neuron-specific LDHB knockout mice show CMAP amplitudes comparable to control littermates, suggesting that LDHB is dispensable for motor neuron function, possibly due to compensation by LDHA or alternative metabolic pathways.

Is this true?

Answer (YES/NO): YES